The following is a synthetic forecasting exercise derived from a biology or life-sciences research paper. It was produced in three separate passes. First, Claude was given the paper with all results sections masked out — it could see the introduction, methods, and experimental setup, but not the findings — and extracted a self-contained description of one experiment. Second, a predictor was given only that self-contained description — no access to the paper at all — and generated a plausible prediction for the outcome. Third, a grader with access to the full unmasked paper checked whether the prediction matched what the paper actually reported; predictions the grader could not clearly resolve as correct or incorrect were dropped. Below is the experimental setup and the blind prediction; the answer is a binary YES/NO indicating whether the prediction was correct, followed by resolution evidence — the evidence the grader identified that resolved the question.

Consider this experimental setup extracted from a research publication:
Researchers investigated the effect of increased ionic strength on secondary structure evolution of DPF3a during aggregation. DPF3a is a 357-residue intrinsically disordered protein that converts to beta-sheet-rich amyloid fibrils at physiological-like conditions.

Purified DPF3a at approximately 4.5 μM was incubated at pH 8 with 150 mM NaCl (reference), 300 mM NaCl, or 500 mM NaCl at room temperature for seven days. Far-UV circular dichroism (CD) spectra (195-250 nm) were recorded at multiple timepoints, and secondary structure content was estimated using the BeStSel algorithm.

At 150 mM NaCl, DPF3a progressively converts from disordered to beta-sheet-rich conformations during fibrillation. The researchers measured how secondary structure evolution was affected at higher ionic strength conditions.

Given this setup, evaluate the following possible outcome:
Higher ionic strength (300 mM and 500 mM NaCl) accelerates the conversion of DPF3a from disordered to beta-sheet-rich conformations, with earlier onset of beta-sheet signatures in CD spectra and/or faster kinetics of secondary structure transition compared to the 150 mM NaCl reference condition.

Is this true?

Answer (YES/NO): NO